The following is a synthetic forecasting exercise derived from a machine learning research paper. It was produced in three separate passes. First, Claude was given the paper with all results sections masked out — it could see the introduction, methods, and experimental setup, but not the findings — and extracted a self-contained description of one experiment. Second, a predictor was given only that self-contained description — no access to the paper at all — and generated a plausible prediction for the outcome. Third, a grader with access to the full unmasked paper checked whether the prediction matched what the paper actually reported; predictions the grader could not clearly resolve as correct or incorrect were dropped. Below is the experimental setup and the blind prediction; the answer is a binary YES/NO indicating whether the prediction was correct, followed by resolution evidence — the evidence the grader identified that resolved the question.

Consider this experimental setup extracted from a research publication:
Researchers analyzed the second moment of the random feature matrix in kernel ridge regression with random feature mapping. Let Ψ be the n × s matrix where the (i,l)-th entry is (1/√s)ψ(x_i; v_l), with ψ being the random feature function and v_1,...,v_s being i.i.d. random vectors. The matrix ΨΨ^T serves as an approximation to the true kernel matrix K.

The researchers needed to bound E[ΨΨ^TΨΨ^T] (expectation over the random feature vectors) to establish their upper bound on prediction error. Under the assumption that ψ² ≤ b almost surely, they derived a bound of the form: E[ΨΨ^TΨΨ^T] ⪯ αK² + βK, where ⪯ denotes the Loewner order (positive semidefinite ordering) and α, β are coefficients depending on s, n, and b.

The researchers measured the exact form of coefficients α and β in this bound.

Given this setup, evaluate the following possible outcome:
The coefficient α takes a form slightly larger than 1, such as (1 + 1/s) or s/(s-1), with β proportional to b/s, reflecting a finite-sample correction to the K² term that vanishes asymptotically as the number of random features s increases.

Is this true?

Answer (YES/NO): NO